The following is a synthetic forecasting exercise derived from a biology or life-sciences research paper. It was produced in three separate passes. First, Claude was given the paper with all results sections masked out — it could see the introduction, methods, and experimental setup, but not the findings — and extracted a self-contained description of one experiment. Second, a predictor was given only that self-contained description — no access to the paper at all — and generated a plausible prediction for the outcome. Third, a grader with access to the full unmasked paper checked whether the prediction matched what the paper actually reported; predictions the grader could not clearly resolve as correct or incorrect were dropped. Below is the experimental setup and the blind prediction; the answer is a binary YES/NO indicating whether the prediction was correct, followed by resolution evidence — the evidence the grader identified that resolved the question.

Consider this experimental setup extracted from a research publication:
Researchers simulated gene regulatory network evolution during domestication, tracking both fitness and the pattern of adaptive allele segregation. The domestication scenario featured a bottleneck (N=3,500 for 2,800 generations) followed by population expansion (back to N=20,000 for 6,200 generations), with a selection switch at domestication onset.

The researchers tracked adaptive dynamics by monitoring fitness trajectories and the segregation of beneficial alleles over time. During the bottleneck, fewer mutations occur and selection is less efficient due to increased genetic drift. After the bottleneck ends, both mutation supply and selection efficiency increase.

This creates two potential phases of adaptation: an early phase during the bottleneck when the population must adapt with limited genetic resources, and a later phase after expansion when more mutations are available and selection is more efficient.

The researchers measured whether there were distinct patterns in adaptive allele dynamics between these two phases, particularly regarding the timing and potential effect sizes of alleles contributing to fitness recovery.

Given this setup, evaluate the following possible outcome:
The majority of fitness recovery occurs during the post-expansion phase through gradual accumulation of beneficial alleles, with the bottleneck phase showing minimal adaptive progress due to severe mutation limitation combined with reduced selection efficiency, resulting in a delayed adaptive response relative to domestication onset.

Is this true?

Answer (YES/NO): NO